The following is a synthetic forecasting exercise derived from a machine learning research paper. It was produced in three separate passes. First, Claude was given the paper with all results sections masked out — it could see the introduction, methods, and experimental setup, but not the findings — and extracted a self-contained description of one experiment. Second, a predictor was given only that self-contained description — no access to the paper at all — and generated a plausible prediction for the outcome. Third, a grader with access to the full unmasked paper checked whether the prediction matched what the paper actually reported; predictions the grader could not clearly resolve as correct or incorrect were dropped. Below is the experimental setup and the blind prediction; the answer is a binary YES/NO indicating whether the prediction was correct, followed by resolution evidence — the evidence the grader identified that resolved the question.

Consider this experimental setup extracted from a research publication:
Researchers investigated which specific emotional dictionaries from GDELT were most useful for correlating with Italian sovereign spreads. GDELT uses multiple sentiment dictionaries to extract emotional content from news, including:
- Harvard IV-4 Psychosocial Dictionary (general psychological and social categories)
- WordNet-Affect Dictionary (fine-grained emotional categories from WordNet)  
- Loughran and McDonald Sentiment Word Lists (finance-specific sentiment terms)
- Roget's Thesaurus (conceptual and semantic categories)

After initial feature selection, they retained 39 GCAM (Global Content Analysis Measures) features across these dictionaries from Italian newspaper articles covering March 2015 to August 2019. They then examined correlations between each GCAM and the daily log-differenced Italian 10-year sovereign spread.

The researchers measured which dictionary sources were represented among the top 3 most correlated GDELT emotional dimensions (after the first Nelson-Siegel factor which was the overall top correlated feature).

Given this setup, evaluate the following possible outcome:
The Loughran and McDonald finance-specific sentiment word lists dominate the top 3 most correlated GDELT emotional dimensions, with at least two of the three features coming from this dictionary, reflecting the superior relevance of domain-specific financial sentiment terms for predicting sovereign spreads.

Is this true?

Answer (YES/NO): NO